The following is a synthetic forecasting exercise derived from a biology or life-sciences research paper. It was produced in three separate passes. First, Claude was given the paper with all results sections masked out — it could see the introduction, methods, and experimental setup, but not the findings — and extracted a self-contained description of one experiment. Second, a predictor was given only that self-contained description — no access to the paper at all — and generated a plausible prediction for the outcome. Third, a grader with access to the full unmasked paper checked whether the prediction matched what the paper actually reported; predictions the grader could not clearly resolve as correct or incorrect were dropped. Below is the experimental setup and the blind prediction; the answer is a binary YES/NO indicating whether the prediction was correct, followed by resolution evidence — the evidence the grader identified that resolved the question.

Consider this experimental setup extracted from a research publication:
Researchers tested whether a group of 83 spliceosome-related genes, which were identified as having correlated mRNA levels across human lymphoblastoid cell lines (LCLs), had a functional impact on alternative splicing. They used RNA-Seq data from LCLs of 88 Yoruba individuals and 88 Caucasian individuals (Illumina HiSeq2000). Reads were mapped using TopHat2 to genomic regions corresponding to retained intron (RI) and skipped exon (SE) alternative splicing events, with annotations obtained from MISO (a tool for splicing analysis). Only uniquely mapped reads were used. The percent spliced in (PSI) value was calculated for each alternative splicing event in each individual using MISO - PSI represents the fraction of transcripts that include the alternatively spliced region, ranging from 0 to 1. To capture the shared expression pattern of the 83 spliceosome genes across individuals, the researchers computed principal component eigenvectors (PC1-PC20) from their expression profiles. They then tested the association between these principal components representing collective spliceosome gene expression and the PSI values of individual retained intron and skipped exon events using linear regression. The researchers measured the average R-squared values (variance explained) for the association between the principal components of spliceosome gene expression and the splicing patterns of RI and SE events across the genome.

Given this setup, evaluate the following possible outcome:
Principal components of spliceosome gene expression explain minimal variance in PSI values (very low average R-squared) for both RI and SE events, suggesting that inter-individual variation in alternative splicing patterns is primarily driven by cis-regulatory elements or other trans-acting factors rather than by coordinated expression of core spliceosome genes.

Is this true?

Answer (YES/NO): NO